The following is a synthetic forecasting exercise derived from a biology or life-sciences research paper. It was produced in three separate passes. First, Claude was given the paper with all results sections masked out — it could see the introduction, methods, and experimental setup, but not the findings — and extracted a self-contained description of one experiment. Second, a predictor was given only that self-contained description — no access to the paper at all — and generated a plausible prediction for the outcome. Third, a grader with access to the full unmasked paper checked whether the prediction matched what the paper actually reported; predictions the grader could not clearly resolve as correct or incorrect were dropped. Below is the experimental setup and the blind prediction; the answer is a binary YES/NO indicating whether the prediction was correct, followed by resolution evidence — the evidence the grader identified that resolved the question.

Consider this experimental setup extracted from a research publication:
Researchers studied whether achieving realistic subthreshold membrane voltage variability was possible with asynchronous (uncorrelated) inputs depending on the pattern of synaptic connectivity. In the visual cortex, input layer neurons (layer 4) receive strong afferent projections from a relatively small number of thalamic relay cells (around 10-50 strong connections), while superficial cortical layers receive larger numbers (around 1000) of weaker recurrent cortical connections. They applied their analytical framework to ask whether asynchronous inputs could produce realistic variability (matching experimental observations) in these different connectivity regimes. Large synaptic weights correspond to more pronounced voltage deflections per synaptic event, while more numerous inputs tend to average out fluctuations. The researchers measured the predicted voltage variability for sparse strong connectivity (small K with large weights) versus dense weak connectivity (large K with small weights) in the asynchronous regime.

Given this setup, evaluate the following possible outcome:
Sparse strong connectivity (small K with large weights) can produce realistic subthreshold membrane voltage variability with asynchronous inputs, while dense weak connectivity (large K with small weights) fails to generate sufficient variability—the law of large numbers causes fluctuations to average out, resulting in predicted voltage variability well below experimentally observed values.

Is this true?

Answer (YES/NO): YES